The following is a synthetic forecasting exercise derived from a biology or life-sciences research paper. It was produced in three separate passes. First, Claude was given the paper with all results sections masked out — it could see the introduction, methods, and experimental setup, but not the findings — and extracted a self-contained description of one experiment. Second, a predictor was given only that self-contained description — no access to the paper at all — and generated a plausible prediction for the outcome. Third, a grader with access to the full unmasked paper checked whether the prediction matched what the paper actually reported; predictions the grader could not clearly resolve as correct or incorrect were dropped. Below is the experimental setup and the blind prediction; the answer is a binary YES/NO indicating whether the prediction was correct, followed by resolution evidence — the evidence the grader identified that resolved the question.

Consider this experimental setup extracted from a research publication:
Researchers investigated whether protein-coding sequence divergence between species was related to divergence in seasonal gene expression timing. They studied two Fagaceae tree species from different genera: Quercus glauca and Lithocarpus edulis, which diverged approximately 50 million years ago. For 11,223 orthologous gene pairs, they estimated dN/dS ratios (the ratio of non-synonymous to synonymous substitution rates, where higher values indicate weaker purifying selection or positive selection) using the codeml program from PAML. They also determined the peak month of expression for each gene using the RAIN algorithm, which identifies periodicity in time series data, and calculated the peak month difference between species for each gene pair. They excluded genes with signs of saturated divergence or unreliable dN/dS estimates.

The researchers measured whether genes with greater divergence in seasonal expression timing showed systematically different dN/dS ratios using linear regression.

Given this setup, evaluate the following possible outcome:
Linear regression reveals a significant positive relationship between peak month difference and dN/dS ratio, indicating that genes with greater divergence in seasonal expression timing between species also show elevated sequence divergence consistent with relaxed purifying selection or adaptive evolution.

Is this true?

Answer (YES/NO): YES